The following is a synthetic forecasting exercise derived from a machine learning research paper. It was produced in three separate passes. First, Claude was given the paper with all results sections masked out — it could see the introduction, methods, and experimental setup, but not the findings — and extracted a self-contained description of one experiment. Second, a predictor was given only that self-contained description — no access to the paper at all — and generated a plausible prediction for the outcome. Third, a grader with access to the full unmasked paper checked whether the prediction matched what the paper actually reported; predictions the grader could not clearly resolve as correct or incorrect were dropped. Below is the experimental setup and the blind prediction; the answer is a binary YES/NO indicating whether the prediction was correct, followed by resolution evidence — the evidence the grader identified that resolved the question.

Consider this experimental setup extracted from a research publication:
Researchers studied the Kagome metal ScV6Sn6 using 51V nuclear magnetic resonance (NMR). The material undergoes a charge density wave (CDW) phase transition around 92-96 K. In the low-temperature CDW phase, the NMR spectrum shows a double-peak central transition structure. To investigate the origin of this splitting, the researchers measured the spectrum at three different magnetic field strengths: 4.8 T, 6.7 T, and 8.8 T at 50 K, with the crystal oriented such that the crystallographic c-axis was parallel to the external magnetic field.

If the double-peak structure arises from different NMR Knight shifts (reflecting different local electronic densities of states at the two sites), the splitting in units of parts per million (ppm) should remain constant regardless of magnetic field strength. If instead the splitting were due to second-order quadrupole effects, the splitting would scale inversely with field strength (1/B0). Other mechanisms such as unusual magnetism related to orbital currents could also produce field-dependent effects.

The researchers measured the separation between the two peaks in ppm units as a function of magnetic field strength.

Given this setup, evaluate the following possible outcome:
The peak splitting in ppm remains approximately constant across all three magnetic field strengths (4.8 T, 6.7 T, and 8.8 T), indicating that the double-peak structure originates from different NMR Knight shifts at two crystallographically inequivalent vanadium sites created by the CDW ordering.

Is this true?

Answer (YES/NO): YES